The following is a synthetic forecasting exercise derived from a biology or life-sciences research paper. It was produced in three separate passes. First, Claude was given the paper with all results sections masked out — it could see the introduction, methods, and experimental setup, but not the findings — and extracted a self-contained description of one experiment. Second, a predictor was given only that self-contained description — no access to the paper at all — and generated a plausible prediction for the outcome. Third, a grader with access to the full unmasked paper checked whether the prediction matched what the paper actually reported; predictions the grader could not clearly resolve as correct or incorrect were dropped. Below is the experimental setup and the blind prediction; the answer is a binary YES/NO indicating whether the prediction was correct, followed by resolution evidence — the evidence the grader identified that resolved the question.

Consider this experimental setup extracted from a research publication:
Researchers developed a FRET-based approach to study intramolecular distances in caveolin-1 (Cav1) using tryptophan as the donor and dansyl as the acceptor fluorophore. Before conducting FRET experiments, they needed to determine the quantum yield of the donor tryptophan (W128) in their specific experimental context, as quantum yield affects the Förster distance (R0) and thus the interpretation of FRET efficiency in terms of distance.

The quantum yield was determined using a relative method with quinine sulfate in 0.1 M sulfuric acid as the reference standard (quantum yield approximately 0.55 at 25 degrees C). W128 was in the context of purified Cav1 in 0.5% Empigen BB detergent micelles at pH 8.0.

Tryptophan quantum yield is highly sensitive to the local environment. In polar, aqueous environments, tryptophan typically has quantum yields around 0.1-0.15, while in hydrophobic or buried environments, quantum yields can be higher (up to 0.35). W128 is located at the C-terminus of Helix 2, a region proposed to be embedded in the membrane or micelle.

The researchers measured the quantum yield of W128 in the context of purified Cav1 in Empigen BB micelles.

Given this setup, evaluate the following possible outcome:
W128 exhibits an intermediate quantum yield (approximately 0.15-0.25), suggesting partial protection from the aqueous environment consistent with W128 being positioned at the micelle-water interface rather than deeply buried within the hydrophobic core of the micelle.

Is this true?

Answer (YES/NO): YES